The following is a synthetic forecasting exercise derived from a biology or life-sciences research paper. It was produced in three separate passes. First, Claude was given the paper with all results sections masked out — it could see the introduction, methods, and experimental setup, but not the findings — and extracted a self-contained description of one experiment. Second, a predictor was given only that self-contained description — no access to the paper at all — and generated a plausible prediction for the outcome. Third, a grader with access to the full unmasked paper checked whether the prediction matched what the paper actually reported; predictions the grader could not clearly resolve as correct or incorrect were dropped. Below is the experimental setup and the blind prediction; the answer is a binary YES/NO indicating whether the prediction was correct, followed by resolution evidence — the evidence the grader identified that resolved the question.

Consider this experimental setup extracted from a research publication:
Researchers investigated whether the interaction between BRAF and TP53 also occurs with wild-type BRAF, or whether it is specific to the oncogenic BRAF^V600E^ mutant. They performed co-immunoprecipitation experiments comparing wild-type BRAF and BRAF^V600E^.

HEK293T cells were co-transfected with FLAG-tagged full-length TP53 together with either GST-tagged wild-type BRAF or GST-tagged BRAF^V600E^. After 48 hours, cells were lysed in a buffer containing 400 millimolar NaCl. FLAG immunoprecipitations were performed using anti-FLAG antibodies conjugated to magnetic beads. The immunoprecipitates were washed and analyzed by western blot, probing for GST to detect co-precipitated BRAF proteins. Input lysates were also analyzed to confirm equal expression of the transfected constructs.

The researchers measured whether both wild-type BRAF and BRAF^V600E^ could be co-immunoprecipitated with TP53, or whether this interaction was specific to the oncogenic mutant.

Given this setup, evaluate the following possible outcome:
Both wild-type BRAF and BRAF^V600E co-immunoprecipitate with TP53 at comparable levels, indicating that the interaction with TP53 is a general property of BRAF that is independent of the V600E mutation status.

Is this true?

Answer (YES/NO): NO